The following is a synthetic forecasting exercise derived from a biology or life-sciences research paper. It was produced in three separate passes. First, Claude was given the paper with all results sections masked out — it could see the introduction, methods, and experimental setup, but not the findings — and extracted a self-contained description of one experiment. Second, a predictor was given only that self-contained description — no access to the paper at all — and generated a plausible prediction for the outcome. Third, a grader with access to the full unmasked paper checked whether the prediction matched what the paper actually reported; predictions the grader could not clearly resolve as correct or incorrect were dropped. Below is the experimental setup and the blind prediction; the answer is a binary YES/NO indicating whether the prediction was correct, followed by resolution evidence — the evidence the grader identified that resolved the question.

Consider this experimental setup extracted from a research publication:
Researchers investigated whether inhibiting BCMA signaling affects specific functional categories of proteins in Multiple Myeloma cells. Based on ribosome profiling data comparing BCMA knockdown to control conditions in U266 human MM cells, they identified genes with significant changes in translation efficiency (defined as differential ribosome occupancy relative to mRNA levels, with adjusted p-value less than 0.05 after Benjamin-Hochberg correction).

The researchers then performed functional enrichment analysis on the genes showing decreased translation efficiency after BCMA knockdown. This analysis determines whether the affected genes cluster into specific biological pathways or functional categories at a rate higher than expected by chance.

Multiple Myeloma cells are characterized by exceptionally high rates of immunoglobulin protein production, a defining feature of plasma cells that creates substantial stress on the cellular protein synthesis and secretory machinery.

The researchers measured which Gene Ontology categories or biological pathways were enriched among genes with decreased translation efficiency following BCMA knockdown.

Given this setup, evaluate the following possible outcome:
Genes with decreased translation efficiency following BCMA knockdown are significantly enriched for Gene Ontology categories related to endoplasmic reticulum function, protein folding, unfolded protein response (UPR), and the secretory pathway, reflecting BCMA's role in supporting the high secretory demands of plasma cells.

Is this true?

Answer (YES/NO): NO